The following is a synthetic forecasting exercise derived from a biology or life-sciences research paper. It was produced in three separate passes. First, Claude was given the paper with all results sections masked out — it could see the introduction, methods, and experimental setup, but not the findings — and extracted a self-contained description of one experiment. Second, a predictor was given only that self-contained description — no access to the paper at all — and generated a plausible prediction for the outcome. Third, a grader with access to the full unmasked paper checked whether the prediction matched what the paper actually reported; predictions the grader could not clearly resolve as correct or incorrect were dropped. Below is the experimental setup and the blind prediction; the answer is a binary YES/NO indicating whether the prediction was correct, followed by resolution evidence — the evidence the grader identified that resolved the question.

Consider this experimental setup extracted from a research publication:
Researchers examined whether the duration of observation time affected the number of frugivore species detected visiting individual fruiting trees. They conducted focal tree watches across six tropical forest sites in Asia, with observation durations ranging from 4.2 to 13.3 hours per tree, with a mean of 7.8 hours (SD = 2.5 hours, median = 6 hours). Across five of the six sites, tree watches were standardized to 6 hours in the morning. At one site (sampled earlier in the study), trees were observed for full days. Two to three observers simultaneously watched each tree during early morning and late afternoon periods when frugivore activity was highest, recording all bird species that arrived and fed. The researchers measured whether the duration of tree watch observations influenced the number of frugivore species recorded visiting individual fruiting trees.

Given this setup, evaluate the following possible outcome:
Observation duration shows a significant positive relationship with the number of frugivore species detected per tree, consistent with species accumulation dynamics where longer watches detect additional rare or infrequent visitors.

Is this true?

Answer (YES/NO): NO